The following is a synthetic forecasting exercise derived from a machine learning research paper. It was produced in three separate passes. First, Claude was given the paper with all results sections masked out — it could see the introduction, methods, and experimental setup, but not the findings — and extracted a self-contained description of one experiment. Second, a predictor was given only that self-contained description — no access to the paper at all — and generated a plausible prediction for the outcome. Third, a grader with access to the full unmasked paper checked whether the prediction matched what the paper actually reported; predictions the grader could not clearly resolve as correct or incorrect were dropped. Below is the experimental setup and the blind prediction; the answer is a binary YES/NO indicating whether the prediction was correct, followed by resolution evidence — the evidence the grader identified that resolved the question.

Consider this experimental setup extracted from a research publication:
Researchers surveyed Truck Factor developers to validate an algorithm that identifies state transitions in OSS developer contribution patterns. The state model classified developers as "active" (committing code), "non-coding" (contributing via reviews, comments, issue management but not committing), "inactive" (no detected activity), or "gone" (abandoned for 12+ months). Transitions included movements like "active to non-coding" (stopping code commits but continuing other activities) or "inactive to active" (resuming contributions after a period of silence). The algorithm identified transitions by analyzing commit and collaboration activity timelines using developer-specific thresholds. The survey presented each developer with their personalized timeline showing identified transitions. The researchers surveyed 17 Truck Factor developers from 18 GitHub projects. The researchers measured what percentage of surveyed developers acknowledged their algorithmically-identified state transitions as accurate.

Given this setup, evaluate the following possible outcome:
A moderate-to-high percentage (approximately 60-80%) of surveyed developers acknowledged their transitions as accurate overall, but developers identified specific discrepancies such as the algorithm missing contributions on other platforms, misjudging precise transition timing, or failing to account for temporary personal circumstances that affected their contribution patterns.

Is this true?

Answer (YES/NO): YES